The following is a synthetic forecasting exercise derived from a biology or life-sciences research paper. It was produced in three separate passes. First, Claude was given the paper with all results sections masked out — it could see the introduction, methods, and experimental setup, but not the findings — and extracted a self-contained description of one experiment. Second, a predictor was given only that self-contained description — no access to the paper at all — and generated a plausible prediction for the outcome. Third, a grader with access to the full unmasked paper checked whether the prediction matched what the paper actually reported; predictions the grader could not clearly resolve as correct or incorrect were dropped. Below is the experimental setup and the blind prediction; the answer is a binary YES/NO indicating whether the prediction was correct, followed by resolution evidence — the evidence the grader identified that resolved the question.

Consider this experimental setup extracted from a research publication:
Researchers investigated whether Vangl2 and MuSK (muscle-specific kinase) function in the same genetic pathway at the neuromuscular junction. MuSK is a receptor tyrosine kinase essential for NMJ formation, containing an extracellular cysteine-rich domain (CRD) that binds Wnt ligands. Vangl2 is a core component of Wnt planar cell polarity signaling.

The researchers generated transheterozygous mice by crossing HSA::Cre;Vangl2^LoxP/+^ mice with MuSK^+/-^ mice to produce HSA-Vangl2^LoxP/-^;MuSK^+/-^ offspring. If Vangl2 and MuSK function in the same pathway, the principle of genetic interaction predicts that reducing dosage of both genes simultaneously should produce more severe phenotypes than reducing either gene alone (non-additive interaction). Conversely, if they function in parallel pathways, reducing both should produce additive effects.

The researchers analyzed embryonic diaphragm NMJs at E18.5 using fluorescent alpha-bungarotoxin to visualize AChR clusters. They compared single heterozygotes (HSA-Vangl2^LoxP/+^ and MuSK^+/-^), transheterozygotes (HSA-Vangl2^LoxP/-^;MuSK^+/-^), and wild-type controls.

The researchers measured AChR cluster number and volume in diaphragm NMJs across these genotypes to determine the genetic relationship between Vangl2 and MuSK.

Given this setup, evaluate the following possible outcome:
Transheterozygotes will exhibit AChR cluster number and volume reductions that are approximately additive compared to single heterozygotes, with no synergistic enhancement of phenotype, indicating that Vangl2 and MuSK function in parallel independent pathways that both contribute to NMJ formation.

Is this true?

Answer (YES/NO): NO